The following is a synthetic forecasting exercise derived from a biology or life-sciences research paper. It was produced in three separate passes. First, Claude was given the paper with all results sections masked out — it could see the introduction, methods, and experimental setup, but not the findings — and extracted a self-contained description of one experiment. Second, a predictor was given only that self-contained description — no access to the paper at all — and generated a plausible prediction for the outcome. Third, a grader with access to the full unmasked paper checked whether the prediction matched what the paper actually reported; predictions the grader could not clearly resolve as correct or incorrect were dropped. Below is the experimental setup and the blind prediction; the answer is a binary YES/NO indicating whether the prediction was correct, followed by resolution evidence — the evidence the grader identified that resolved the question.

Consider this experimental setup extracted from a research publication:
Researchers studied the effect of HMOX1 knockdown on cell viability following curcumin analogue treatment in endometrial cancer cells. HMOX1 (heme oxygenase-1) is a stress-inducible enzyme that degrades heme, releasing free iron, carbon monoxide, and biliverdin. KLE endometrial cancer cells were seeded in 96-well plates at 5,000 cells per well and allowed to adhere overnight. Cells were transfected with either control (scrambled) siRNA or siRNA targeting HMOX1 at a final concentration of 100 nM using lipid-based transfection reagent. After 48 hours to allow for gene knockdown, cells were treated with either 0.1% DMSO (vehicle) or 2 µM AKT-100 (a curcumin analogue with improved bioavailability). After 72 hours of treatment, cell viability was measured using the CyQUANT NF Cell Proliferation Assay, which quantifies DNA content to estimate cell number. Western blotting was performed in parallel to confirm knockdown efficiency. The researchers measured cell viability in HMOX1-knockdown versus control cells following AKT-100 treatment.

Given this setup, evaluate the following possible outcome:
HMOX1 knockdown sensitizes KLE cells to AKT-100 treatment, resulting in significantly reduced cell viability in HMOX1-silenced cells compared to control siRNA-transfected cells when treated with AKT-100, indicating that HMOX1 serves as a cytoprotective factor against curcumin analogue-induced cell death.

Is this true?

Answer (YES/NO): NO